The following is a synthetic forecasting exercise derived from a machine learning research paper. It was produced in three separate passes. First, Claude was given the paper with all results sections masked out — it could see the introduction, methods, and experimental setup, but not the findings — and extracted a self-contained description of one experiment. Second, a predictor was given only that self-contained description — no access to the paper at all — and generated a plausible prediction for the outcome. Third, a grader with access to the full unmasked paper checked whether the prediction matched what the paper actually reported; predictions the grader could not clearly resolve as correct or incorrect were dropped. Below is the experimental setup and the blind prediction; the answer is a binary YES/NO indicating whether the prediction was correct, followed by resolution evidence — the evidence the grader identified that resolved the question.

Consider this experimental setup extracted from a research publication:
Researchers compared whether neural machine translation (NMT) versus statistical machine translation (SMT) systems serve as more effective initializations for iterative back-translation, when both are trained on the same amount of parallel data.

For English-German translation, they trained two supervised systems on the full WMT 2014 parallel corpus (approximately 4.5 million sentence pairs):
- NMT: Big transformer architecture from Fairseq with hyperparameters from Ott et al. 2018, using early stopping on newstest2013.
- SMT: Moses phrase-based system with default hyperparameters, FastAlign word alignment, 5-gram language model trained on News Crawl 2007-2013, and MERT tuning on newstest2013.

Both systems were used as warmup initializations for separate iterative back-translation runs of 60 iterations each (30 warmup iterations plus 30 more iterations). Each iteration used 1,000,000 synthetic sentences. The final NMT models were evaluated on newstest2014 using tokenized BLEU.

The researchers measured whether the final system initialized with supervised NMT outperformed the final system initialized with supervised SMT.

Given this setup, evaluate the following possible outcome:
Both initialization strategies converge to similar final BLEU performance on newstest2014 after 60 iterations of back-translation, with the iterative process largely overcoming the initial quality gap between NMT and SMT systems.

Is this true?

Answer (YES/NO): YES